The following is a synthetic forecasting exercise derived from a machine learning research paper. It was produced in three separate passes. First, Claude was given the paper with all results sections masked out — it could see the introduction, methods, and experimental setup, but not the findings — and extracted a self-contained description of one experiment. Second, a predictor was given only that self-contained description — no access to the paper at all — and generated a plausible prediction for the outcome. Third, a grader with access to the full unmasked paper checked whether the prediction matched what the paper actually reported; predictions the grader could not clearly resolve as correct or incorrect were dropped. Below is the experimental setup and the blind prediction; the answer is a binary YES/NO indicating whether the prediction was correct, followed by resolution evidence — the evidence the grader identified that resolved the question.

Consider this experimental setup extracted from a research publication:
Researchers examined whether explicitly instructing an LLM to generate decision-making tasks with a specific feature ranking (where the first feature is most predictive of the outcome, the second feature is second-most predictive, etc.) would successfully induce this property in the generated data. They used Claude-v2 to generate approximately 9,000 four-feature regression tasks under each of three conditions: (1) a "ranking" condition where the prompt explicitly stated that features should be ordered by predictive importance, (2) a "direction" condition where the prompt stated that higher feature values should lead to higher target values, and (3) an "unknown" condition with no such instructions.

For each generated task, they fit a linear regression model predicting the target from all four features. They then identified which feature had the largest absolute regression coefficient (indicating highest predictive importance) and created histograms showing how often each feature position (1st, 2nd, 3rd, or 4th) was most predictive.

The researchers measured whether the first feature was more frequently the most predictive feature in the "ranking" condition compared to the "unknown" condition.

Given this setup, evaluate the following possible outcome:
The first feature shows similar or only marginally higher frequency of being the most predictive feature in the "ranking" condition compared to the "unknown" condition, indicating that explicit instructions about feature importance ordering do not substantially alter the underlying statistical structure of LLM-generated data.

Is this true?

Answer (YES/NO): NO